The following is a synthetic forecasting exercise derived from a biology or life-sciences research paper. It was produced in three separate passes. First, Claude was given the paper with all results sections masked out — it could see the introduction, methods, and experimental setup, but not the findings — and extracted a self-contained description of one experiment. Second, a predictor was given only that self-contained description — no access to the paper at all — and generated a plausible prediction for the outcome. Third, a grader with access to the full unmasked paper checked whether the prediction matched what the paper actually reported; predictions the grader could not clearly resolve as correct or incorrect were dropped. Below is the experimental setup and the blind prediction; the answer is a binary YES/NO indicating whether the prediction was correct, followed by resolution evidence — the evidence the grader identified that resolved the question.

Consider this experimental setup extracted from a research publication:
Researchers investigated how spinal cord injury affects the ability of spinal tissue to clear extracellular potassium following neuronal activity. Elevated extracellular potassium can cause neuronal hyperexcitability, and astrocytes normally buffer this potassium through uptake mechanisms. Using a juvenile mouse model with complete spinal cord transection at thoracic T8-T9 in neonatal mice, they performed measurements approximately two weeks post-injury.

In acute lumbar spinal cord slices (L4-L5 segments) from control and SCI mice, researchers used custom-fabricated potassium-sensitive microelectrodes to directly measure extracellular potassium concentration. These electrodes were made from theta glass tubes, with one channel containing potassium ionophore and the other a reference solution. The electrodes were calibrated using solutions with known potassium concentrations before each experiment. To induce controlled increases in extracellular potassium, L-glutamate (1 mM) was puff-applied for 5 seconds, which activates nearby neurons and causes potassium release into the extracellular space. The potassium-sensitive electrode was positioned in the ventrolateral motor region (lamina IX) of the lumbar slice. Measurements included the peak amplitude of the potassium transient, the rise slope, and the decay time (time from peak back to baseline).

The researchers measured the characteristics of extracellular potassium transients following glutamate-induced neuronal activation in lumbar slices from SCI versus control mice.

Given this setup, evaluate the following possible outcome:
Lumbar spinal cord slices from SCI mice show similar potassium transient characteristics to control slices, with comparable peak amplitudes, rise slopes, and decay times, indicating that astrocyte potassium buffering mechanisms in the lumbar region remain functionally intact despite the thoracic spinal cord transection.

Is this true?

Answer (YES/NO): NO